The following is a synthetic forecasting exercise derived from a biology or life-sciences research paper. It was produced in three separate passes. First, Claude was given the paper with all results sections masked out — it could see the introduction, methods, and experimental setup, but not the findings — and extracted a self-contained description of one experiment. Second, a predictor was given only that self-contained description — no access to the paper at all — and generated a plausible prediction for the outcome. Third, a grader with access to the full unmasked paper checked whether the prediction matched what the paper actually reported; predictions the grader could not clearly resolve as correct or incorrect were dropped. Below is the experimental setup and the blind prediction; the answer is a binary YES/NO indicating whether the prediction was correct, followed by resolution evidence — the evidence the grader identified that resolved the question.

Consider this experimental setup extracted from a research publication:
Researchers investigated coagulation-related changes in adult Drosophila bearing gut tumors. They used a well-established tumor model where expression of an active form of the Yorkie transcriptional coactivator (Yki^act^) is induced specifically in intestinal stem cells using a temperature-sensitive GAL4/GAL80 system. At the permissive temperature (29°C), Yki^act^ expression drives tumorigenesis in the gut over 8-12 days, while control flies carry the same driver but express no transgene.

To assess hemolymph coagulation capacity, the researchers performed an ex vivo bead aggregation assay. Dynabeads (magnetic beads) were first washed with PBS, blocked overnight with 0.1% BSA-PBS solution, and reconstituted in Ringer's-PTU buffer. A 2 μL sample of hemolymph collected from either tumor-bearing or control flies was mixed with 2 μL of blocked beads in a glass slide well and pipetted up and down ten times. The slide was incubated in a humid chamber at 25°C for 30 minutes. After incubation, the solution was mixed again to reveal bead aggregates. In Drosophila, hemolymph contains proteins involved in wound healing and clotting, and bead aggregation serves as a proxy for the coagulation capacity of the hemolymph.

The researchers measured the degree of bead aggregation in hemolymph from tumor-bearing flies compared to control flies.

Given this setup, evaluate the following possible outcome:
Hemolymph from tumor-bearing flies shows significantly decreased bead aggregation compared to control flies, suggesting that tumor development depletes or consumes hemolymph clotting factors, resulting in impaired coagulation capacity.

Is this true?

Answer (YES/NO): NO